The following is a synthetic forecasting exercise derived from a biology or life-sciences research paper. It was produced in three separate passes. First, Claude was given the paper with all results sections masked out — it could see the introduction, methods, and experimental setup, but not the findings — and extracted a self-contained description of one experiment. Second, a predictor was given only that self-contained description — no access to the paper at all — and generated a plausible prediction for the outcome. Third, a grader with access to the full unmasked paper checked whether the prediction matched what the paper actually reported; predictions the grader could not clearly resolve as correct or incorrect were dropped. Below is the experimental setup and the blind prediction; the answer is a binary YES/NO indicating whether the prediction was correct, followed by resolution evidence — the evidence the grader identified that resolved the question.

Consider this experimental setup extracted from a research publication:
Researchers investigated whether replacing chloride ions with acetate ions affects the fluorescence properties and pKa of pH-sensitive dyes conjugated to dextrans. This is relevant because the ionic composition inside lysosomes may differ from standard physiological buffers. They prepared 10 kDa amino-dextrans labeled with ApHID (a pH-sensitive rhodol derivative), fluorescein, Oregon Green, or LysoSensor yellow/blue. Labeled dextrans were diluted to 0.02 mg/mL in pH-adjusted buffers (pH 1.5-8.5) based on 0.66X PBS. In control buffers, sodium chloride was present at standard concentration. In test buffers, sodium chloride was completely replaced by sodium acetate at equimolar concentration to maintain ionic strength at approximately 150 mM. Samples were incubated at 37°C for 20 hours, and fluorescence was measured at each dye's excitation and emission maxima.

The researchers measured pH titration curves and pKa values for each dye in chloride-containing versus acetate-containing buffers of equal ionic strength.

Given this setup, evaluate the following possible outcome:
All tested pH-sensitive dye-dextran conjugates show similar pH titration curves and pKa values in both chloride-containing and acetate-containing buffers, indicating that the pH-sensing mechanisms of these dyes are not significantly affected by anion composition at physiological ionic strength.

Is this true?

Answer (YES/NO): YES